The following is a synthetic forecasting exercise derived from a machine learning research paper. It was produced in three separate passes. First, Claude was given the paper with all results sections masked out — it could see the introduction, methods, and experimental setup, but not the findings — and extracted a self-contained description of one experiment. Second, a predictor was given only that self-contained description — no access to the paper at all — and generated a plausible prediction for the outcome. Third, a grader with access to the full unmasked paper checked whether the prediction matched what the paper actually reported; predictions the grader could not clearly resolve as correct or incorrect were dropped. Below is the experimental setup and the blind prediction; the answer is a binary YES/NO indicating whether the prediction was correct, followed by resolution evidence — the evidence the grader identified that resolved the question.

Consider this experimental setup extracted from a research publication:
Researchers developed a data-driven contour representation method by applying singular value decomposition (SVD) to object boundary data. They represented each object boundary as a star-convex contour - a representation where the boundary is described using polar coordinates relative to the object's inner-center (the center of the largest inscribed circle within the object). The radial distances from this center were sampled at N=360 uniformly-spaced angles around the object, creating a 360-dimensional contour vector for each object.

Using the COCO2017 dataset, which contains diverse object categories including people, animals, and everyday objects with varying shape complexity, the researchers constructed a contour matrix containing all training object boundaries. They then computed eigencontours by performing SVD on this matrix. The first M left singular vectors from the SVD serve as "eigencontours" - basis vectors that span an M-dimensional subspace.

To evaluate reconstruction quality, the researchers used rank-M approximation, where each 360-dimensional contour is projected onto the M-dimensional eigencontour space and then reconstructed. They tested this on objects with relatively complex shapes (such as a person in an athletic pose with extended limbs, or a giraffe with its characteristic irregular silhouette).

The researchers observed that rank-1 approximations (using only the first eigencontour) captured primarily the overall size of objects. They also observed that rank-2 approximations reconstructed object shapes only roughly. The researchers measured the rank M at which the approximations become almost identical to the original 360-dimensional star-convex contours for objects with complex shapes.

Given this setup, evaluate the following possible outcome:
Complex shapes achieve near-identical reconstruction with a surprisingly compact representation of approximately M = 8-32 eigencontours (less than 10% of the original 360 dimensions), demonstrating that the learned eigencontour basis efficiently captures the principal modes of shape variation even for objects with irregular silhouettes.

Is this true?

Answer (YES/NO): YES